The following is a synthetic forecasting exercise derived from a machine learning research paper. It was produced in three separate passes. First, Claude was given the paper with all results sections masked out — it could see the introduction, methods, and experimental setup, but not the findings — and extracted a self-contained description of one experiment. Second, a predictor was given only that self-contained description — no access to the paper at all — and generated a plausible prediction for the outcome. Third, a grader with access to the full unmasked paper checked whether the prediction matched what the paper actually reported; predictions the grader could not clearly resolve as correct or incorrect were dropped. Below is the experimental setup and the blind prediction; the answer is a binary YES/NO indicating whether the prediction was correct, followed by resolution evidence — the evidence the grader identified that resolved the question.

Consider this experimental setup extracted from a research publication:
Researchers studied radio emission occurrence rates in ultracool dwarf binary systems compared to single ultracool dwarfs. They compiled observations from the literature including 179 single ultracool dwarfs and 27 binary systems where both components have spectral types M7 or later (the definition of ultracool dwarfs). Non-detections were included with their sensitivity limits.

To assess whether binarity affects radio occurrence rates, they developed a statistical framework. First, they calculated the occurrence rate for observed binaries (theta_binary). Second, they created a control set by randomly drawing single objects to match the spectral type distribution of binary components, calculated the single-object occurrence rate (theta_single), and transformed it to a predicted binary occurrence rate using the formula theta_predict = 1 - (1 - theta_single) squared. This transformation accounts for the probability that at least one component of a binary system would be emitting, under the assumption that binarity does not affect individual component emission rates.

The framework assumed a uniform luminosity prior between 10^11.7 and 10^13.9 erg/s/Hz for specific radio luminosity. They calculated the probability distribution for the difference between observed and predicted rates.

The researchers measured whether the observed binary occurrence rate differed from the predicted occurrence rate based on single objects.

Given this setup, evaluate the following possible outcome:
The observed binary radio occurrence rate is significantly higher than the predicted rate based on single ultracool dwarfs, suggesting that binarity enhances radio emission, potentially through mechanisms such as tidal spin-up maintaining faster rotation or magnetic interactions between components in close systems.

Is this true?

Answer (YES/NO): YES